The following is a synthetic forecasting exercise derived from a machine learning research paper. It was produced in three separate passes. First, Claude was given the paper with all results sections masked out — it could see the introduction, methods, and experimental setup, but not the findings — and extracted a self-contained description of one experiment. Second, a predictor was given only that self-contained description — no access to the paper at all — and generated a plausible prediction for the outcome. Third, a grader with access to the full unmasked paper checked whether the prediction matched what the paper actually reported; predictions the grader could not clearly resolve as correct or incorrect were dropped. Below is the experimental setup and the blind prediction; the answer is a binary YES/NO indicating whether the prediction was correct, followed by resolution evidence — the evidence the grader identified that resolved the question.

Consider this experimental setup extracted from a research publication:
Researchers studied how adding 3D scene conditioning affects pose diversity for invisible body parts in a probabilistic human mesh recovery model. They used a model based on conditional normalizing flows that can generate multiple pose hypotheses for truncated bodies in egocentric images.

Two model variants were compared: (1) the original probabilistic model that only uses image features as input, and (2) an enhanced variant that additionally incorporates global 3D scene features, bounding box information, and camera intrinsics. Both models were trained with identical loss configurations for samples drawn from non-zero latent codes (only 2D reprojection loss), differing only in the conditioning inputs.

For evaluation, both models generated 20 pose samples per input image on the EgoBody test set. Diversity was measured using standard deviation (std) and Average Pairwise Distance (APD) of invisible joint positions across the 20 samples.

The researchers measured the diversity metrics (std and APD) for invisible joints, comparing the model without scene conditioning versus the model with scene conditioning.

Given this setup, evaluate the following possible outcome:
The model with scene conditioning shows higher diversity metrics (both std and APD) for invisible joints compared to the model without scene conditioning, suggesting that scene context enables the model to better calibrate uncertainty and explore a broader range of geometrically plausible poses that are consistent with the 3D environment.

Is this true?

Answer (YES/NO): YES